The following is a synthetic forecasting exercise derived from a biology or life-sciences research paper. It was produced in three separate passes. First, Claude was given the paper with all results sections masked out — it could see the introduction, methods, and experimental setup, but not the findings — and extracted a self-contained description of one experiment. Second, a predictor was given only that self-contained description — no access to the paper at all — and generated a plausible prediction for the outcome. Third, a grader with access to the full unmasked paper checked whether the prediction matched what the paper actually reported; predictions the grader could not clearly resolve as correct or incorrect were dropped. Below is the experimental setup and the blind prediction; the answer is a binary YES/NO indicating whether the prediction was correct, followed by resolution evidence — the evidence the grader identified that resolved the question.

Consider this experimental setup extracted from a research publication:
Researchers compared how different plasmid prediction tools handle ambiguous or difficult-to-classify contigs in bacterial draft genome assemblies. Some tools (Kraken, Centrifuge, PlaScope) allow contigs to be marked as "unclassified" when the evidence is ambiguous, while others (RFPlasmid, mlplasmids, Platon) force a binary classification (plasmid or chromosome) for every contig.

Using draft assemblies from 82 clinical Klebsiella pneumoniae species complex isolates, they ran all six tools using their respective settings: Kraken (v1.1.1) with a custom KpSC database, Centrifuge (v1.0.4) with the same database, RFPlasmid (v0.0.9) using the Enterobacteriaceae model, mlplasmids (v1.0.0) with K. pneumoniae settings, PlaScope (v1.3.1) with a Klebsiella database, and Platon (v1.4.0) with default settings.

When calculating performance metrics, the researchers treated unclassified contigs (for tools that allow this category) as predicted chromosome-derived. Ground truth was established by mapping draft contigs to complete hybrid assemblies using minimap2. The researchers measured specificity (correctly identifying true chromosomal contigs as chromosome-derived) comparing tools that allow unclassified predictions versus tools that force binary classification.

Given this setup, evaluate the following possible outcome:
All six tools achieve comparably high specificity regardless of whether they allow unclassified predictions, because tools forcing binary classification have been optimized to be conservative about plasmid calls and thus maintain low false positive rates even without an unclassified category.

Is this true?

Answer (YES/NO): YES